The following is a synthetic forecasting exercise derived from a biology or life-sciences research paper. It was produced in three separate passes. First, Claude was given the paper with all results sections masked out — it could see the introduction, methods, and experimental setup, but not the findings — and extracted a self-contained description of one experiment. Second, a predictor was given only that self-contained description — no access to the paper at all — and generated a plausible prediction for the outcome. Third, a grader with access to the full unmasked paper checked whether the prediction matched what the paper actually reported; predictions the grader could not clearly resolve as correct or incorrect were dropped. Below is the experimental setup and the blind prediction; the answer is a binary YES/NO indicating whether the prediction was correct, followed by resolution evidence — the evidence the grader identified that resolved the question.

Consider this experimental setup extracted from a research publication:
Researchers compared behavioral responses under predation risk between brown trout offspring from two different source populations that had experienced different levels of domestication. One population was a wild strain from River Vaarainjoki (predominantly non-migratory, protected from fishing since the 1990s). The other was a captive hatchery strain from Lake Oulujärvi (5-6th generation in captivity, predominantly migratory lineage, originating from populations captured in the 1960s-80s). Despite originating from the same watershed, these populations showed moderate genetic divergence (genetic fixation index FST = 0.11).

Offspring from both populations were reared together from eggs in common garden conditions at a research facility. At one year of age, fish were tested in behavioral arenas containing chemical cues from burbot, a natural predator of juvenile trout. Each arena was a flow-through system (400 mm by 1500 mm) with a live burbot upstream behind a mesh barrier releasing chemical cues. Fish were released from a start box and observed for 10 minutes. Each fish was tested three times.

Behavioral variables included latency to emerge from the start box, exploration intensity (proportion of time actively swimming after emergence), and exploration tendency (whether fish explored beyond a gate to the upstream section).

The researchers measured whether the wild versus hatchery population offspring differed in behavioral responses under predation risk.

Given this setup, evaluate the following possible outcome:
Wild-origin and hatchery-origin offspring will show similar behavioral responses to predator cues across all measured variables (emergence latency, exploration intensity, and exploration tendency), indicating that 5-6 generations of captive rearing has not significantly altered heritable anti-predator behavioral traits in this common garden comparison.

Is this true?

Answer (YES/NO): NO